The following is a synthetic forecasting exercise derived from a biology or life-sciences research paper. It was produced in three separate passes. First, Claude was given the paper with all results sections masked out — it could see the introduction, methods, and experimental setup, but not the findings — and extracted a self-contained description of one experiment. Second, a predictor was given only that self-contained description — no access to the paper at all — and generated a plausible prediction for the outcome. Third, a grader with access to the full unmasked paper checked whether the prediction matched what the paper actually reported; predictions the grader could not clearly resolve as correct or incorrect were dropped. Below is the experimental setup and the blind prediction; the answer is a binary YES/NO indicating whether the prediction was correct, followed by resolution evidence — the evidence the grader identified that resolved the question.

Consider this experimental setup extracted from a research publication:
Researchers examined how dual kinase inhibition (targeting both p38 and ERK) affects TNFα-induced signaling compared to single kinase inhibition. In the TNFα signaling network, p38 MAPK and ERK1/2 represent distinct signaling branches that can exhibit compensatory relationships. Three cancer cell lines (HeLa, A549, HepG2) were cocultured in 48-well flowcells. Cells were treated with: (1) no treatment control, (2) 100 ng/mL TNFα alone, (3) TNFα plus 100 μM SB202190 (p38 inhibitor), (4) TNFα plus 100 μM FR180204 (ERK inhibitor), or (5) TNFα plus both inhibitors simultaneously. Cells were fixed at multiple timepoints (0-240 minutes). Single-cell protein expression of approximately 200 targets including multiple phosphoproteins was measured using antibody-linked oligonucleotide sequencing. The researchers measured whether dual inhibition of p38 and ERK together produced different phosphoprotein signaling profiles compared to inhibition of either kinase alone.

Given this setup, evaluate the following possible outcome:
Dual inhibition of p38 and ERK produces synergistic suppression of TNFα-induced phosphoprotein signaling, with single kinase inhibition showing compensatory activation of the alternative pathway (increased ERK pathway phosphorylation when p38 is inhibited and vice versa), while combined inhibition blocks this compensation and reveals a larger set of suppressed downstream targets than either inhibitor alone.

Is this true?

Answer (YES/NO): NO